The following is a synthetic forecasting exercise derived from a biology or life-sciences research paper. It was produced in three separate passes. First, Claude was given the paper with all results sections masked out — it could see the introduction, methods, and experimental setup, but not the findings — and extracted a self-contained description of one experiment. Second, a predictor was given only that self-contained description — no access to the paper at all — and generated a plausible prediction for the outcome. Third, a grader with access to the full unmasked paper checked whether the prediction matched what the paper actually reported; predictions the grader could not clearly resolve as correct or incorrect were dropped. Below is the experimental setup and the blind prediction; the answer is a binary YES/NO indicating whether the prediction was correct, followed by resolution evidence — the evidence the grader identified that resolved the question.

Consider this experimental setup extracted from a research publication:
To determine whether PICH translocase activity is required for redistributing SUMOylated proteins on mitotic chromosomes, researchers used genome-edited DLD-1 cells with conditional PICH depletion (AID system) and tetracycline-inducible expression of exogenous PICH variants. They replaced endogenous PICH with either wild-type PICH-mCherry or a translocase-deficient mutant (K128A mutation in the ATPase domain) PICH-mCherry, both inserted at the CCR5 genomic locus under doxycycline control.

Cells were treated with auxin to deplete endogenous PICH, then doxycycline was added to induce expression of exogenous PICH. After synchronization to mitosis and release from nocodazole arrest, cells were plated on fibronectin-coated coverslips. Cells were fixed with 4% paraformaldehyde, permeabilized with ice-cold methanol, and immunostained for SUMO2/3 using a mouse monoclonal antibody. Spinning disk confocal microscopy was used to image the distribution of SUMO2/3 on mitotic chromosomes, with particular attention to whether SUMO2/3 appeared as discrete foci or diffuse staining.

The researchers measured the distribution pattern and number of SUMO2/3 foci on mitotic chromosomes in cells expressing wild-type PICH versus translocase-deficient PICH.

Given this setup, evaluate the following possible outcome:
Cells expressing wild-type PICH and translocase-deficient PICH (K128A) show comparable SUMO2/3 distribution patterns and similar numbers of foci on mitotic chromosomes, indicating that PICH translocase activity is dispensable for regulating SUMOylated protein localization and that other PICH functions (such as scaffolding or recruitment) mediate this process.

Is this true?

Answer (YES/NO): NO